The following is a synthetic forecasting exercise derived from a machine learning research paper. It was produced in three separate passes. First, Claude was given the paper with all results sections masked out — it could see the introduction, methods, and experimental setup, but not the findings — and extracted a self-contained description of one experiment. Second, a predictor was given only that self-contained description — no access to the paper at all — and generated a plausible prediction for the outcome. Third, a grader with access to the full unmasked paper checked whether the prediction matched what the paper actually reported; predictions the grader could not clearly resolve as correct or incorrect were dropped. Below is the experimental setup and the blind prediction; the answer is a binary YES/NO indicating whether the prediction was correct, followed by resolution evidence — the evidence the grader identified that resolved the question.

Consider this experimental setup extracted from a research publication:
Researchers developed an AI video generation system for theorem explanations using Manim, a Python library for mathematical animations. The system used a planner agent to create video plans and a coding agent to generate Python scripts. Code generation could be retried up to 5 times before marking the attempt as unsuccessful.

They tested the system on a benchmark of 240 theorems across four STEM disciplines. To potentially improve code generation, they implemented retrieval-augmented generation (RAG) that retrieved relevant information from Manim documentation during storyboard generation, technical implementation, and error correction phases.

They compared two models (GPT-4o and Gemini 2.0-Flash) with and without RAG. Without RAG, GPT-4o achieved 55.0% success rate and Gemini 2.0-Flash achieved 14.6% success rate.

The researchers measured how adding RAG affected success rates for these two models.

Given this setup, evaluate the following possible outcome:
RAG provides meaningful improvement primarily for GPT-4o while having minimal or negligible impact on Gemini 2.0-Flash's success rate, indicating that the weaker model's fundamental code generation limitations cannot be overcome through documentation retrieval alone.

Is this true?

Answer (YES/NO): NO